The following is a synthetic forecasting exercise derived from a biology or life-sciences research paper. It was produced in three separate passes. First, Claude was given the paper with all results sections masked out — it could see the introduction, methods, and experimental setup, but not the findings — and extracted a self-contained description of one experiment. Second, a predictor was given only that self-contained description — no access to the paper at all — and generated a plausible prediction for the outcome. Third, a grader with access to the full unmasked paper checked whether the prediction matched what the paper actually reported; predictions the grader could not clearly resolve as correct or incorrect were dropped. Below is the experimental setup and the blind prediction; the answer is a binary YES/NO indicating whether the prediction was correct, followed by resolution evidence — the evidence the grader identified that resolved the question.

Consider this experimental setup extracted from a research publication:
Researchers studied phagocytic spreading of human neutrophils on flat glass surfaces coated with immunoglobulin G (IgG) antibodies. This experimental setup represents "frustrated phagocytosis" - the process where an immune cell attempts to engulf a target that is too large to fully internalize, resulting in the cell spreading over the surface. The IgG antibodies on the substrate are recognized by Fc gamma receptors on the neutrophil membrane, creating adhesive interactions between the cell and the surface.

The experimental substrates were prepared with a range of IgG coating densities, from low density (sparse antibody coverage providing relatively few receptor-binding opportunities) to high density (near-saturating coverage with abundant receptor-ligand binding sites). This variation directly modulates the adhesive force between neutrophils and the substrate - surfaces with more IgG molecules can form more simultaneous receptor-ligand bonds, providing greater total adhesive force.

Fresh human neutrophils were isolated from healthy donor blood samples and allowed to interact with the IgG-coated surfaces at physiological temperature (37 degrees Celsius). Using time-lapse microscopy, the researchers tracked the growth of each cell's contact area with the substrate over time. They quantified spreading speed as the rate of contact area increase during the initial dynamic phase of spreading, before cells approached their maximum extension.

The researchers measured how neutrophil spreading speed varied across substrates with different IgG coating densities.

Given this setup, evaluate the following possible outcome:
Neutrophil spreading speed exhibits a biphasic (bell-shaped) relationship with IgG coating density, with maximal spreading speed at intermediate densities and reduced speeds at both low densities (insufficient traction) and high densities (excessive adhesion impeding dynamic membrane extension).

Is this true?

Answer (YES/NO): NO